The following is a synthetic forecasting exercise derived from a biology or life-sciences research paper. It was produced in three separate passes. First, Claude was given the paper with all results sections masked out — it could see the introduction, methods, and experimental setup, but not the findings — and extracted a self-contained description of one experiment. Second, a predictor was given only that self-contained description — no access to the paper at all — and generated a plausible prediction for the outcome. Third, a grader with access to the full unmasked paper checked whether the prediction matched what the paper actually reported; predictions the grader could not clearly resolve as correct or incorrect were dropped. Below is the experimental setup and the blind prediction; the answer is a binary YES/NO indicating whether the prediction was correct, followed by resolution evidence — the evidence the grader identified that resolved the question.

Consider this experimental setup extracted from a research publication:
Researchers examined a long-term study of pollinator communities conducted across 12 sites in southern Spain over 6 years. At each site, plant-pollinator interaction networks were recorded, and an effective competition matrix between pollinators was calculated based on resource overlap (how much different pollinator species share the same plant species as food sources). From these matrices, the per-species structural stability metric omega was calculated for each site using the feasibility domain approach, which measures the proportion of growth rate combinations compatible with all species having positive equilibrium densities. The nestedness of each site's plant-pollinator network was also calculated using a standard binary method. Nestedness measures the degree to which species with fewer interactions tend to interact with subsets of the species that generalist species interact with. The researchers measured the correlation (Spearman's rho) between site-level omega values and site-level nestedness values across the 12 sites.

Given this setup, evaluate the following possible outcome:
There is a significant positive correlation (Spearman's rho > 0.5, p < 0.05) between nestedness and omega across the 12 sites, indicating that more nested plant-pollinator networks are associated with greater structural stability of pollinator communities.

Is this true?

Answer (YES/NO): YES